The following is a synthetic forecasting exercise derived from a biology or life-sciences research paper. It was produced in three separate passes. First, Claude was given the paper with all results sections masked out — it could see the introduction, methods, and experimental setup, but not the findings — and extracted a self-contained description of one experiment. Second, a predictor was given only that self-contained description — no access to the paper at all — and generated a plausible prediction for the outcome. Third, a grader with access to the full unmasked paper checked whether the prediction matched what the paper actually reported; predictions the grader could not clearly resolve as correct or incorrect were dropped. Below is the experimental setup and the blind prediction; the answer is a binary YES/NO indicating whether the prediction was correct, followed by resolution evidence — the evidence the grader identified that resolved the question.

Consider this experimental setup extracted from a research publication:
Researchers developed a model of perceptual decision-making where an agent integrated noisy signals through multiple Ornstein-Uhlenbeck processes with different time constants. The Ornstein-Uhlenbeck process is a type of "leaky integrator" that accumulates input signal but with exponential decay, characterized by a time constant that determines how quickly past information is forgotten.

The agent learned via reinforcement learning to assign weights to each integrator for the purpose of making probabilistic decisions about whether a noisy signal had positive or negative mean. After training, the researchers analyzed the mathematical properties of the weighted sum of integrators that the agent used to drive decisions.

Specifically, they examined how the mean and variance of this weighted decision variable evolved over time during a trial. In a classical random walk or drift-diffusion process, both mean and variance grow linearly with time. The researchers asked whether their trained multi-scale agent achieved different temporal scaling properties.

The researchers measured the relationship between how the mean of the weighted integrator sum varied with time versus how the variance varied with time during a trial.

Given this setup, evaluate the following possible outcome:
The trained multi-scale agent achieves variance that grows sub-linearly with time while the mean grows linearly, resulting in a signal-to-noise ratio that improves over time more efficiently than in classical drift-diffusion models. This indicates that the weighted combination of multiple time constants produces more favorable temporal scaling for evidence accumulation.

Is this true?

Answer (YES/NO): NO